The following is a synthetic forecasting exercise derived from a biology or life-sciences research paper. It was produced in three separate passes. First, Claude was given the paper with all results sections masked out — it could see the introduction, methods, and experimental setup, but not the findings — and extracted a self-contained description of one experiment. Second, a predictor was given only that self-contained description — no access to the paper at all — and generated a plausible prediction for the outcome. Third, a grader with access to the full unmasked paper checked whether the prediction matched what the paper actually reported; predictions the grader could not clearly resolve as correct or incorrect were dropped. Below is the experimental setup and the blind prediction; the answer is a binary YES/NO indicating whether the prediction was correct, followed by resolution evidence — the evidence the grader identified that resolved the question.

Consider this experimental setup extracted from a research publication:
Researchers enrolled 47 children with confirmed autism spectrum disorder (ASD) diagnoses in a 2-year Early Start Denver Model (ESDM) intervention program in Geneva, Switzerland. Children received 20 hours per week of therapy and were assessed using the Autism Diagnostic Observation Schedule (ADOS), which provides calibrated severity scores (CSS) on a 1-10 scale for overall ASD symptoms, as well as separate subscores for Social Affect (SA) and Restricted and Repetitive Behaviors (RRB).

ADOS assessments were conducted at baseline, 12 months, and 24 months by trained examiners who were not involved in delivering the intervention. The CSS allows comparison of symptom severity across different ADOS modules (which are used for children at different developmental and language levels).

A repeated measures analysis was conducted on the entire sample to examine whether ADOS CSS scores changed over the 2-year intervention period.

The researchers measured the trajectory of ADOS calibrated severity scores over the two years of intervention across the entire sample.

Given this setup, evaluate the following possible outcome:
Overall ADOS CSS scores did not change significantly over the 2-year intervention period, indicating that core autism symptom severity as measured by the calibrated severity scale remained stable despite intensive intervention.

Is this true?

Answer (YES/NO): NO